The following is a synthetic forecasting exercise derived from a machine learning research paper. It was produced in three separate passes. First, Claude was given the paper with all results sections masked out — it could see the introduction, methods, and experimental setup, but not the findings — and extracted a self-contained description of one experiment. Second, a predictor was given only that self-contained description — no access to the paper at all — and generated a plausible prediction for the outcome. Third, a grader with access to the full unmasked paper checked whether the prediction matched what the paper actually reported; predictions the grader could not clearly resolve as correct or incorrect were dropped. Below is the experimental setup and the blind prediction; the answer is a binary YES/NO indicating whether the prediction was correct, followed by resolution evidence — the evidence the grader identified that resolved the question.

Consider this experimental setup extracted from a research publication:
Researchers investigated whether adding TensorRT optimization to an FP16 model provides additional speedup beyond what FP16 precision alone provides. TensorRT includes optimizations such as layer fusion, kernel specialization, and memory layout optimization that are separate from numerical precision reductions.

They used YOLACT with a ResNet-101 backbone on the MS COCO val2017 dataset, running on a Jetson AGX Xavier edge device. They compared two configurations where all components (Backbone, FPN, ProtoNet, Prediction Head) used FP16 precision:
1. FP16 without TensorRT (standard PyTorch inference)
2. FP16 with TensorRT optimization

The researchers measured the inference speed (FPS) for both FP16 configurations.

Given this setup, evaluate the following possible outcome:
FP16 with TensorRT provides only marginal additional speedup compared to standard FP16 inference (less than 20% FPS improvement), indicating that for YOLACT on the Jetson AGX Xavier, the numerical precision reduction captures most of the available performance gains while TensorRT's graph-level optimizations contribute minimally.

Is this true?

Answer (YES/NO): NO